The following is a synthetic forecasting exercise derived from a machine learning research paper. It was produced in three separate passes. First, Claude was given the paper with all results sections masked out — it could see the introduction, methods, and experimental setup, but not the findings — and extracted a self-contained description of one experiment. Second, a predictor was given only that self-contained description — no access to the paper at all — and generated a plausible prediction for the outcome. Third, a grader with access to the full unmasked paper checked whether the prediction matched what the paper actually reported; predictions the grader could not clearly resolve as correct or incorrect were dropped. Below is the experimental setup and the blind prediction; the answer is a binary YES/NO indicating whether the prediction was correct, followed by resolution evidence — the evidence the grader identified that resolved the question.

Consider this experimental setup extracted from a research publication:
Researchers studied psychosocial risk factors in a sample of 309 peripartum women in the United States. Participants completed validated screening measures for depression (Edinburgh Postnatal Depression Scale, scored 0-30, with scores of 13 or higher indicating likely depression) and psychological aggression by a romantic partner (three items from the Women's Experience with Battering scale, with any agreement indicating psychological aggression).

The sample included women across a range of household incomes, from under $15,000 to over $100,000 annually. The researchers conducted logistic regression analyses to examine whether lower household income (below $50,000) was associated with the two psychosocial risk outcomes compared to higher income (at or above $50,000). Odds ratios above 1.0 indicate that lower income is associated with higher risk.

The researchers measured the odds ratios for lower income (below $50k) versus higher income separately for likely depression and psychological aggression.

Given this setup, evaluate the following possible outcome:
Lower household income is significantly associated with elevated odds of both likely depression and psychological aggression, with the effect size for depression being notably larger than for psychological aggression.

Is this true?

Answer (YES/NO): NO